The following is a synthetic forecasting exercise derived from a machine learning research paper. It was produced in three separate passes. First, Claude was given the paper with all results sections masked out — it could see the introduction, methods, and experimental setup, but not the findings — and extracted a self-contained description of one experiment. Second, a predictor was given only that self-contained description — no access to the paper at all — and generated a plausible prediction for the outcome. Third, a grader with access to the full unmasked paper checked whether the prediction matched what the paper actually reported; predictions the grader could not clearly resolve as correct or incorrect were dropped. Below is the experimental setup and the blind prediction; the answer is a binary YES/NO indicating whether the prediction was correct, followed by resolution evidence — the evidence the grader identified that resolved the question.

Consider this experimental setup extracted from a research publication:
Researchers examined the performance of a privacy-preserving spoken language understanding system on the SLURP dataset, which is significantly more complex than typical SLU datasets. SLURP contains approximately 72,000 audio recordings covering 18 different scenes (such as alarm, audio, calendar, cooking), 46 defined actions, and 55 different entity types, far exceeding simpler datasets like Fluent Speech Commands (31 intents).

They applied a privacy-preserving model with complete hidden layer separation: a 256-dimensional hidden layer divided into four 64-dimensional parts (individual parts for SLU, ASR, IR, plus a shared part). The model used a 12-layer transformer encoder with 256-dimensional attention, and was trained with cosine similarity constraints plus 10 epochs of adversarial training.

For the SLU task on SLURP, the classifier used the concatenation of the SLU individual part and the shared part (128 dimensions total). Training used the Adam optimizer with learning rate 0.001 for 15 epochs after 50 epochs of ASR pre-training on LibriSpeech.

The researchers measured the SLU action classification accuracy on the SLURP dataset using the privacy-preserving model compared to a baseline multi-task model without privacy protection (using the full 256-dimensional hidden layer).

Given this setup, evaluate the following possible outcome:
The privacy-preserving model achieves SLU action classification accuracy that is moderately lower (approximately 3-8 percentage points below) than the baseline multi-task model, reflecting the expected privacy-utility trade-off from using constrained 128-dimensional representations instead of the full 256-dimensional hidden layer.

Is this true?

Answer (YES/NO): NO